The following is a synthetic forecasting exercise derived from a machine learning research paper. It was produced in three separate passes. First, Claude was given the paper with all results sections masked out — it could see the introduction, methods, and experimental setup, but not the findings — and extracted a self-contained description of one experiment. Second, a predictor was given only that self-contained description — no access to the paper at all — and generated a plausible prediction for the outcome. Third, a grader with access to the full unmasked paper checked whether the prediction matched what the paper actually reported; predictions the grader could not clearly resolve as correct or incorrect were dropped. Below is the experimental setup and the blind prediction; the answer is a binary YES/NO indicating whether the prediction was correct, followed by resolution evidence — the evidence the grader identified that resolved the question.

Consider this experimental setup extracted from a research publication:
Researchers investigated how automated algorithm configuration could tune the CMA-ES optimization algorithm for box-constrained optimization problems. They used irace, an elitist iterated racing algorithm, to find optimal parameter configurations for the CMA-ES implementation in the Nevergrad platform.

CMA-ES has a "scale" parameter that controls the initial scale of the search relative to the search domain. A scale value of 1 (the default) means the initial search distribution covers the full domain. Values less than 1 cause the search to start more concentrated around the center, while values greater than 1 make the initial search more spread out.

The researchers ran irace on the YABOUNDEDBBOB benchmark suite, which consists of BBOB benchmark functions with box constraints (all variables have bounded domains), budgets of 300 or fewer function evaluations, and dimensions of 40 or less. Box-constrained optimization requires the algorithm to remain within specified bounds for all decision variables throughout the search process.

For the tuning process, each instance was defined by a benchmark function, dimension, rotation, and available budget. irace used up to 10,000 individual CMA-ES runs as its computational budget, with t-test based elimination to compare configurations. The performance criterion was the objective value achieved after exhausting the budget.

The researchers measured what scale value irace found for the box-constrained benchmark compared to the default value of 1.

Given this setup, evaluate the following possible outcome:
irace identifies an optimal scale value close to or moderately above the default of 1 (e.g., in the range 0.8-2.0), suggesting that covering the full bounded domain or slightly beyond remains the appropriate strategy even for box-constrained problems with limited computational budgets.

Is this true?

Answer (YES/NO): YES